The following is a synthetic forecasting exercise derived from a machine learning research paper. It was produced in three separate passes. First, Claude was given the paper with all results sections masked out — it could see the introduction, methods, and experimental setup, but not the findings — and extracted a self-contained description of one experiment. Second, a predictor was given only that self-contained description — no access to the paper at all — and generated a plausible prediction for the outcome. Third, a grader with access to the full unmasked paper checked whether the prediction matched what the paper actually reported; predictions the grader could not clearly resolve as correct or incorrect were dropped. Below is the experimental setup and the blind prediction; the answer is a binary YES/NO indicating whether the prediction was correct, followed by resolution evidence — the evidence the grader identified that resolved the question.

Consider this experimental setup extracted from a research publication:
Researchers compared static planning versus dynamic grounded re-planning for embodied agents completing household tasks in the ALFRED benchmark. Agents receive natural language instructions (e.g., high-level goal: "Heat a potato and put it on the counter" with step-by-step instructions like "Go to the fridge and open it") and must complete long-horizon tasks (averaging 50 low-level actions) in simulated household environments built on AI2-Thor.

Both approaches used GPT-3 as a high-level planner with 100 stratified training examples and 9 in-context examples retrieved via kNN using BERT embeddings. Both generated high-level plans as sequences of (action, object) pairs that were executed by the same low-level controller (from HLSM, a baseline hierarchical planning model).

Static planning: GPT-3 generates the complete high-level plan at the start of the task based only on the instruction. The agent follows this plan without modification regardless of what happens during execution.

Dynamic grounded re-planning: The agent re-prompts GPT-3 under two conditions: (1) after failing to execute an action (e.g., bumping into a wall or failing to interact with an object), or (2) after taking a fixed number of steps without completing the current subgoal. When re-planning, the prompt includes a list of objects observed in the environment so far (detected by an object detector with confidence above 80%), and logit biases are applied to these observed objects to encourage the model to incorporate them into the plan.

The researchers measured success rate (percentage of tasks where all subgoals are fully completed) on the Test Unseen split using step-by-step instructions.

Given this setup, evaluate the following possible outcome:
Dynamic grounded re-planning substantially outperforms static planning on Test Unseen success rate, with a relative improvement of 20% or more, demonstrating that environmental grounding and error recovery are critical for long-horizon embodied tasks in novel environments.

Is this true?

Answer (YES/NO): NO